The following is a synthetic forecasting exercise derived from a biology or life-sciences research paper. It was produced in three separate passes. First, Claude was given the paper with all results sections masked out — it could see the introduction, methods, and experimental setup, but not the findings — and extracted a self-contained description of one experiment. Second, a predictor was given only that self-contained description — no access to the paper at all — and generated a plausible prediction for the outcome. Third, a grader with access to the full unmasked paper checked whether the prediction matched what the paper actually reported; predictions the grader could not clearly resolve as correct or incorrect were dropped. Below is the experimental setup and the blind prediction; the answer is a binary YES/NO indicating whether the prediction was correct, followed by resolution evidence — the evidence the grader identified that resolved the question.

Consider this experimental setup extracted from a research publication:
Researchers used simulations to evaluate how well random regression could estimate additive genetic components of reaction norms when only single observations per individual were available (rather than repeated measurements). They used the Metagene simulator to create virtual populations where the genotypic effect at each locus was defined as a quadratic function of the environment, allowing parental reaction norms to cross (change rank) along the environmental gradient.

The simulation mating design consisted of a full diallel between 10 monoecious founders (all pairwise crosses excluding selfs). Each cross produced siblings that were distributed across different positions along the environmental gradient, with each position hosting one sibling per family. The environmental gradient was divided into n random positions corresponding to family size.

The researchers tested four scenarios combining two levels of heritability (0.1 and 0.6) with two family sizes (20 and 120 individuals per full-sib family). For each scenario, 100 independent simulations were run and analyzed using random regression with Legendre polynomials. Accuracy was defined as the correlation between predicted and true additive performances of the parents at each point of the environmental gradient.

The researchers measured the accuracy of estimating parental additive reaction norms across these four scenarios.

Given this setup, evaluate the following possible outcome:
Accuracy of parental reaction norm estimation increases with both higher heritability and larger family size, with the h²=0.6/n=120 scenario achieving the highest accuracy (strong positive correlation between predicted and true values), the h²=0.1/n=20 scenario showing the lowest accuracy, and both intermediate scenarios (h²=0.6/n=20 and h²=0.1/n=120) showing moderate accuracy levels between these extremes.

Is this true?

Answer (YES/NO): YES